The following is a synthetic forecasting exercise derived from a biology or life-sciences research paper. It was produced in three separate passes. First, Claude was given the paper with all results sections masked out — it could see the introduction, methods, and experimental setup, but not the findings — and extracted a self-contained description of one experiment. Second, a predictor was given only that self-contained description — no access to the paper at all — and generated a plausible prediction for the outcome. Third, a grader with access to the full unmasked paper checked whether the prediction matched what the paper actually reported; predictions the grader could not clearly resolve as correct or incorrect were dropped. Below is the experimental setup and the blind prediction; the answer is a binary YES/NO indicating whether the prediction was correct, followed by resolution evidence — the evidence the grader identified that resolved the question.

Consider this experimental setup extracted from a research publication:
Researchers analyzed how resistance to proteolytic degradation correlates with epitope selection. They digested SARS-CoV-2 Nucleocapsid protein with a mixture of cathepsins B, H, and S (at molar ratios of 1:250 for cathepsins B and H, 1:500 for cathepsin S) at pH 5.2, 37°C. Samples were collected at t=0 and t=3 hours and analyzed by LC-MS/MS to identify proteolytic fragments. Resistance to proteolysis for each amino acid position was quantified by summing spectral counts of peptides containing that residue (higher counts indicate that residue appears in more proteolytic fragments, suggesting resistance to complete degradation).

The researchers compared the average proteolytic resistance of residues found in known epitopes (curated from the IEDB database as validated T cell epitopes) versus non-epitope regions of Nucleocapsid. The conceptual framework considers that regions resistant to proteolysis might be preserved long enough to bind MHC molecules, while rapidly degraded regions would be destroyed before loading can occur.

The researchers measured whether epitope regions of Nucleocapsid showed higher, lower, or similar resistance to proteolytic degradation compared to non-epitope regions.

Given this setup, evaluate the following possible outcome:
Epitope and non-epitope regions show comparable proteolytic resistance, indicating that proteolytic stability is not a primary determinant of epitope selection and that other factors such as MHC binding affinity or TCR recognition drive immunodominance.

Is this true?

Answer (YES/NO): NO